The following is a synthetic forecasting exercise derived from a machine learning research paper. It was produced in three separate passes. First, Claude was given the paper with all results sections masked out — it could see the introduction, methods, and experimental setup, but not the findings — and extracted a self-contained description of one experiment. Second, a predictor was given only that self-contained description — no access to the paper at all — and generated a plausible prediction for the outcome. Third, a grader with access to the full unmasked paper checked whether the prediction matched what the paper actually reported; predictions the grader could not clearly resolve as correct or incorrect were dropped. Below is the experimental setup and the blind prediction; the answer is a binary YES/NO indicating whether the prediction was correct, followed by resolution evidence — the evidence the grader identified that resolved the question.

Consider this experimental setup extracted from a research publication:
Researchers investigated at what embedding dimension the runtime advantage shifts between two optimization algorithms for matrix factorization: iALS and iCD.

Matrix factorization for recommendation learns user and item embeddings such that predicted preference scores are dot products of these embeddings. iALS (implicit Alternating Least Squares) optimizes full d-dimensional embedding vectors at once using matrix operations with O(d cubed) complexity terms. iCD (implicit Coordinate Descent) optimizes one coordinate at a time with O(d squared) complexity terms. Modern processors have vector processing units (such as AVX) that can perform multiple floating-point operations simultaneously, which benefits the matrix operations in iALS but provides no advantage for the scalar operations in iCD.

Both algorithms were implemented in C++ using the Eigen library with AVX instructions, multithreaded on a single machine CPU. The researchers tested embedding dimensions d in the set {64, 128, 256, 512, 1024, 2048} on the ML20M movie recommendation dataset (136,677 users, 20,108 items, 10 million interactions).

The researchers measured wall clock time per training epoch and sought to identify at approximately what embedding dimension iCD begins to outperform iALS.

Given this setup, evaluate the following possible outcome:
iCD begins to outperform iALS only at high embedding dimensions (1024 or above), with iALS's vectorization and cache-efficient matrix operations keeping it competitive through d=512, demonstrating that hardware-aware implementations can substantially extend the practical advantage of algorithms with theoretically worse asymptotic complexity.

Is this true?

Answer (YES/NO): NO